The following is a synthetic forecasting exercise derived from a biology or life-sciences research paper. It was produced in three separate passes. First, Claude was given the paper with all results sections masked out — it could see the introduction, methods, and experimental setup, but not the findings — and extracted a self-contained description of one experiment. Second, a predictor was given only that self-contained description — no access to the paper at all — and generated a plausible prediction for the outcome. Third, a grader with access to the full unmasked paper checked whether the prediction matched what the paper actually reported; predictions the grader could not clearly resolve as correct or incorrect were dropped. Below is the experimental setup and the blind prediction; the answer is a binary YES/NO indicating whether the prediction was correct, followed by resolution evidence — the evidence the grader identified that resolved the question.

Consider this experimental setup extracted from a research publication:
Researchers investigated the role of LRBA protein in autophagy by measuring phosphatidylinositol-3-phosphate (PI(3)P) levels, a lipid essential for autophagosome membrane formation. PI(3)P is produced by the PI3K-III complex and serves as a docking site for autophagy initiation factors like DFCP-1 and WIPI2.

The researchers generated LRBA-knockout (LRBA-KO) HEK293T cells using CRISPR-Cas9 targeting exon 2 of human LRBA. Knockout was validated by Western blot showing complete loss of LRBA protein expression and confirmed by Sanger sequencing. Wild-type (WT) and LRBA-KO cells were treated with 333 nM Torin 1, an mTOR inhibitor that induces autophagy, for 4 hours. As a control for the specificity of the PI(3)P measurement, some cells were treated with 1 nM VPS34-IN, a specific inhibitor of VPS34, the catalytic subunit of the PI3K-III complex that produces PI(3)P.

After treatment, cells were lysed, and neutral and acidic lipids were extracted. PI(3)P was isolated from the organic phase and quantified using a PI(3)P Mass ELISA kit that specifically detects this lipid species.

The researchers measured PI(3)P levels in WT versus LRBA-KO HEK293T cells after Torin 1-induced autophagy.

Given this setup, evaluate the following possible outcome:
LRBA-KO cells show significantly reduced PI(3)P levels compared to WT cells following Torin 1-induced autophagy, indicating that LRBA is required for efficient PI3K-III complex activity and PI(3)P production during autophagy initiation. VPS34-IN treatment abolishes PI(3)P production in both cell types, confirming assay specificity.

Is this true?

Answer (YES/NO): YES